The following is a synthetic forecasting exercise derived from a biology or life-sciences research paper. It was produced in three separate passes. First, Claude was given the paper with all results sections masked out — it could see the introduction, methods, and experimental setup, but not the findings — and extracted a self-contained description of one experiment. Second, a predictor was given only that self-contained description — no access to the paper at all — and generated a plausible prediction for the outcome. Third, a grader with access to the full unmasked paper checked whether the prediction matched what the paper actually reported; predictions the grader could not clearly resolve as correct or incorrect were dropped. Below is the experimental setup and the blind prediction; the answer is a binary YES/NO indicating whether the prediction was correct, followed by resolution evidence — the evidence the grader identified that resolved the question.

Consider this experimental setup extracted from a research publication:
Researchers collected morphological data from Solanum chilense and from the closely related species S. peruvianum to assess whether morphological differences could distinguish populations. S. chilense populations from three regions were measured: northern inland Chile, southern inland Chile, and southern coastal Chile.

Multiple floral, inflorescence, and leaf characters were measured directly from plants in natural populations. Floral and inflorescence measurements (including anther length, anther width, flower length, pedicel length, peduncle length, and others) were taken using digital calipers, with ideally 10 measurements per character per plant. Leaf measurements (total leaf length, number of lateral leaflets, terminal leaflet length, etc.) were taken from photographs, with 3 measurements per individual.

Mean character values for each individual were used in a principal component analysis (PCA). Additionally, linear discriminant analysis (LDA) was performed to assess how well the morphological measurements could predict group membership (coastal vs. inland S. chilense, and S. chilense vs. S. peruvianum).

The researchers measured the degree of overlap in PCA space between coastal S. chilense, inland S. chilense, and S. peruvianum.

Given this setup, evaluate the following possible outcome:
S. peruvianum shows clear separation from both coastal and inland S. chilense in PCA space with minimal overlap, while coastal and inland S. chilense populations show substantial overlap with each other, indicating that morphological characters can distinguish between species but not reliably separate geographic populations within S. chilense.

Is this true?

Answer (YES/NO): NO